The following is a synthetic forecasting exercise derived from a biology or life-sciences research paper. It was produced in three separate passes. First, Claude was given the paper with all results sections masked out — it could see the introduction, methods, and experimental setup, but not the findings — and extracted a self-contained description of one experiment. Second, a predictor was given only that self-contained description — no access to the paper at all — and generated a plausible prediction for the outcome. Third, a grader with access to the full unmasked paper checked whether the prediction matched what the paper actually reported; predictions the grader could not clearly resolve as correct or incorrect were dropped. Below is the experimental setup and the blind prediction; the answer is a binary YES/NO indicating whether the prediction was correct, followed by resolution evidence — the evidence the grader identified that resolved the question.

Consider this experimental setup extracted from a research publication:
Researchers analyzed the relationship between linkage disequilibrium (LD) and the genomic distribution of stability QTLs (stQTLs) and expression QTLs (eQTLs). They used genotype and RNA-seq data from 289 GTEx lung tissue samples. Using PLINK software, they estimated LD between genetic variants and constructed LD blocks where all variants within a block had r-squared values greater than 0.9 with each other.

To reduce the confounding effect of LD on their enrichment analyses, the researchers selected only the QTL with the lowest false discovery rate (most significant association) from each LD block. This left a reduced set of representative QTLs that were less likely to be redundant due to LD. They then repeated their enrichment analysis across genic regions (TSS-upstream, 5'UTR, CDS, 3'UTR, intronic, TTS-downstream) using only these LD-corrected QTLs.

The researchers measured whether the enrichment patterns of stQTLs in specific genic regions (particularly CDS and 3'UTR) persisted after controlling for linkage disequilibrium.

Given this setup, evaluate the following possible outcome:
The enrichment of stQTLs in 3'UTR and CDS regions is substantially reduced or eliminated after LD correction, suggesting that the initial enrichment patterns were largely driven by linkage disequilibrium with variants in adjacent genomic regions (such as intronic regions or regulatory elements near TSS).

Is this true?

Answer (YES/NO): NO